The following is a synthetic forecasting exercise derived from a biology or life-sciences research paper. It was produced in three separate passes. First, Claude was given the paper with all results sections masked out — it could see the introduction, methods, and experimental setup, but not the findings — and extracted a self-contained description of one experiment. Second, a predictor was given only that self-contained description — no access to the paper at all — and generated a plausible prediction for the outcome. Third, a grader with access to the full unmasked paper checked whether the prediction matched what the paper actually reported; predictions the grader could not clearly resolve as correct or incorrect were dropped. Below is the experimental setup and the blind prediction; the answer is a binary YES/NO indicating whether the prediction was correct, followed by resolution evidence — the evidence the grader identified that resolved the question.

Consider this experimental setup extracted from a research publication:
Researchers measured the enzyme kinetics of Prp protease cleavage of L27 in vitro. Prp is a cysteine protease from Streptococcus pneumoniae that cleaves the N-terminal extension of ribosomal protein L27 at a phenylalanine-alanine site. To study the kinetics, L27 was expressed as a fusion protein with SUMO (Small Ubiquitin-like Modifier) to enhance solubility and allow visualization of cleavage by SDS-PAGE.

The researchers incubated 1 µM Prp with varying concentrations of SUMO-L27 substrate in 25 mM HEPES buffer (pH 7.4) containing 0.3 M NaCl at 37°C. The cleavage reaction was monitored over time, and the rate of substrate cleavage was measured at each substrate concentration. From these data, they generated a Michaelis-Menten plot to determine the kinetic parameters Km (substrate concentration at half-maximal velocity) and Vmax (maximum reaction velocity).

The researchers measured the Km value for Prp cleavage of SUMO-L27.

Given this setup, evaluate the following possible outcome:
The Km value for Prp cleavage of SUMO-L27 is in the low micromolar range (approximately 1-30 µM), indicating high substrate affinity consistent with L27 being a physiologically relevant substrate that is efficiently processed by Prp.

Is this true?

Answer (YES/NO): YES